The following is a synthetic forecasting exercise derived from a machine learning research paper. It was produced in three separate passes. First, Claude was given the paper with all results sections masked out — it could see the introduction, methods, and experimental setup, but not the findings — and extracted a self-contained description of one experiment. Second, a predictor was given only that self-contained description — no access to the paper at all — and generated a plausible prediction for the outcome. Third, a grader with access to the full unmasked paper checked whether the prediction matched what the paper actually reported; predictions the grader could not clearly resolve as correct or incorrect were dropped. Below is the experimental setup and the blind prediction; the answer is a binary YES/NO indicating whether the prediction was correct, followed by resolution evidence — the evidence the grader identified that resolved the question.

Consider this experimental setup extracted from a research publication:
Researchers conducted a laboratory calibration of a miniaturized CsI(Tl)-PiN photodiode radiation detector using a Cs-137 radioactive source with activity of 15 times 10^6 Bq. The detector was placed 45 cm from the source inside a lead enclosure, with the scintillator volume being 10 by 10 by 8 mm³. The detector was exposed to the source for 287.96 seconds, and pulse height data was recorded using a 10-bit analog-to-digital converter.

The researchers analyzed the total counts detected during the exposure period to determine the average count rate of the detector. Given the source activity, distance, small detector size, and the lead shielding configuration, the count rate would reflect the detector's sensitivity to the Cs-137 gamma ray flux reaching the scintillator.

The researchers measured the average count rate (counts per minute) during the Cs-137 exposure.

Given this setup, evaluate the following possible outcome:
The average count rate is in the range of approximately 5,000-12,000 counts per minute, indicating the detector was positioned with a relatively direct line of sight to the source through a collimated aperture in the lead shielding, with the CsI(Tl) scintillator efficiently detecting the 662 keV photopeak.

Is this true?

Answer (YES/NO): NO